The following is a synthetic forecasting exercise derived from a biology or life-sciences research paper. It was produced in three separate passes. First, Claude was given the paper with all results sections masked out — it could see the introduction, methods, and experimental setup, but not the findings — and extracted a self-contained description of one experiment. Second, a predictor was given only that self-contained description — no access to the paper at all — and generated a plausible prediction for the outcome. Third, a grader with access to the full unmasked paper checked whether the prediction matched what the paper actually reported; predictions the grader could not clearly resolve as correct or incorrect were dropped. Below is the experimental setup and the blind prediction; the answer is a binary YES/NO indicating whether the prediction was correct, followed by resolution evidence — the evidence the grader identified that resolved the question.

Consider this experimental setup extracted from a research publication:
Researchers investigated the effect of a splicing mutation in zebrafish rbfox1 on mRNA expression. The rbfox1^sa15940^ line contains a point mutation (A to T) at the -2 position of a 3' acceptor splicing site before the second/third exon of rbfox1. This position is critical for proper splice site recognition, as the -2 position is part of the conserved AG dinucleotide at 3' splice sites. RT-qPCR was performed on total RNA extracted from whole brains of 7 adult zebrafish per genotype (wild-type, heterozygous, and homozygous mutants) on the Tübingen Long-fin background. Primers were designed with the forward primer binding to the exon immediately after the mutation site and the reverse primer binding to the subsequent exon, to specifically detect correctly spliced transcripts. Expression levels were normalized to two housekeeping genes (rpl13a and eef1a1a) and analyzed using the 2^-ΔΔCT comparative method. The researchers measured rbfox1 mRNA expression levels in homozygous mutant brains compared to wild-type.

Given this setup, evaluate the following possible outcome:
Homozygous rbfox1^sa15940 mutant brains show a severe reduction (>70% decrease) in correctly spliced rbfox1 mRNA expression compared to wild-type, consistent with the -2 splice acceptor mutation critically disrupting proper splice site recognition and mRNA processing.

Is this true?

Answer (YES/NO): YES